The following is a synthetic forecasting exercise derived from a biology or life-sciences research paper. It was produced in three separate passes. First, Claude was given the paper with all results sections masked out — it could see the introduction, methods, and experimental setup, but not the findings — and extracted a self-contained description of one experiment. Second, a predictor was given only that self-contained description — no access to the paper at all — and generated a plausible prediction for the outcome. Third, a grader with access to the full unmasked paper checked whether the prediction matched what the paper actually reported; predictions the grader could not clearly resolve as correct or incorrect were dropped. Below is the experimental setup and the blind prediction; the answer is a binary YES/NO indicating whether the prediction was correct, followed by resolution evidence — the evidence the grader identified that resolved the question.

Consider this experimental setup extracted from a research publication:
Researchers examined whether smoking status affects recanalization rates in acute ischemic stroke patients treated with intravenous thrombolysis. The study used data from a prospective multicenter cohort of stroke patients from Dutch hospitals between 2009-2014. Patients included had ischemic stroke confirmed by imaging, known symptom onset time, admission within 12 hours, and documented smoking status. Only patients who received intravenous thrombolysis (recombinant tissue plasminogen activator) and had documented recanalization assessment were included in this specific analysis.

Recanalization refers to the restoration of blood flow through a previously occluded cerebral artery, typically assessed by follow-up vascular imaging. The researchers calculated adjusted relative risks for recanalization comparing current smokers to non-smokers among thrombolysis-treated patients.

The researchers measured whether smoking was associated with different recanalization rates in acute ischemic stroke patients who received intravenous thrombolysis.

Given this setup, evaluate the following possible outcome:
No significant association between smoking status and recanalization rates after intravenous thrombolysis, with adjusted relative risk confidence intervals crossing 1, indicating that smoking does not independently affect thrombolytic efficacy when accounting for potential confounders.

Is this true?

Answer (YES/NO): YES